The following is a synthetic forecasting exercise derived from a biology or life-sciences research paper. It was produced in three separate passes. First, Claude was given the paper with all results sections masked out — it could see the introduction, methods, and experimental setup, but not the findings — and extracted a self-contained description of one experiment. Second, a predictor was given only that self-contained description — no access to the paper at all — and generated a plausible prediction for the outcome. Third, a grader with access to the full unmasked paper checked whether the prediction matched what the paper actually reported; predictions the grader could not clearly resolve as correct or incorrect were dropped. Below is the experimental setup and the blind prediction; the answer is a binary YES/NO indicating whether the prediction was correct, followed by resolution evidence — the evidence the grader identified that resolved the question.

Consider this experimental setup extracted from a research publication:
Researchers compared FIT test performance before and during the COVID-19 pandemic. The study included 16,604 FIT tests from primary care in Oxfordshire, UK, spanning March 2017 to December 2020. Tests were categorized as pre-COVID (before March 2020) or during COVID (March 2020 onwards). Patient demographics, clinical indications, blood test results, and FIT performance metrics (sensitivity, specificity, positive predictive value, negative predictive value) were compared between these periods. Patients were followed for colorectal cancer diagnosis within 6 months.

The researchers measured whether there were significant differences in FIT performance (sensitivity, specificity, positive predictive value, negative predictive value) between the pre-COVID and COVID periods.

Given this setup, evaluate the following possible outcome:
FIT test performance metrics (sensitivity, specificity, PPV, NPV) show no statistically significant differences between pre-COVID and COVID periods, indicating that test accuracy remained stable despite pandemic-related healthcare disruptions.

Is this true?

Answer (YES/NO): YES